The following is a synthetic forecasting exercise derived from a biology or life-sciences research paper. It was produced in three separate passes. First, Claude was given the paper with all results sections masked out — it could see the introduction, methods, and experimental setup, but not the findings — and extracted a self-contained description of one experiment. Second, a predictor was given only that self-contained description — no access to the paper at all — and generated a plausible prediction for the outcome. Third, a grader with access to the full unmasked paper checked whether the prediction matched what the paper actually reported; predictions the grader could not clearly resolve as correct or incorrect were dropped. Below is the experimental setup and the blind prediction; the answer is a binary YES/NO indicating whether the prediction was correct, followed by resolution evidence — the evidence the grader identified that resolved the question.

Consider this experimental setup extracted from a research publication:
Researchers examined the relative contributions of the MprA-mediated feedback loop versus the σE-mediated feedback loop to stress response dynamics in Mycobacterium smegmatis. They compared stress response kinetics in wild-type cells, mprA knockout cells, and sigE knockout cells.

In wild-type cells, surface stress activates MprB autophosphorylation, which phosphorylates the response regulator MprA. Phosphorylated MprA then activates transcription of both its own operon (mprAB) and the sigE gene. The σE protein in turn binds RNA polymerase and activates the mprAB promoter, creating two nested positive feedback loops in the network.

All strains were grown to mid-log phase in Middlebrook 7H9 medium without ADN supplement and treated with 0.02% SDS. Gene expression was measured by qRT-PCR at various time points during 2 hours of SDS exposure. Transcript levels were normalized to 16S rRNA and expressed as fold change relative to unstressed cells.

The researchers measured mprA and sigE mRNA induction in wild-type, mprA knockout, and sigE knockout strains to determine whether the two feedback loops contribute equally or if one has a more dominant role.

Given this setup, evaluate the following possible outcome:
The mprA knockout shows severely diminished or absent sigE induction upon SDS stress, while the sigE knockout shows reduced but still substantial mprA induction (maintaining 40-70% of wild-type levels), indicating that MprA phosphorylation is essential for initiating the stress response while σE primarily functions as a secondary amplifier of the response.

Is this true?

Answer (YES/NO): NO